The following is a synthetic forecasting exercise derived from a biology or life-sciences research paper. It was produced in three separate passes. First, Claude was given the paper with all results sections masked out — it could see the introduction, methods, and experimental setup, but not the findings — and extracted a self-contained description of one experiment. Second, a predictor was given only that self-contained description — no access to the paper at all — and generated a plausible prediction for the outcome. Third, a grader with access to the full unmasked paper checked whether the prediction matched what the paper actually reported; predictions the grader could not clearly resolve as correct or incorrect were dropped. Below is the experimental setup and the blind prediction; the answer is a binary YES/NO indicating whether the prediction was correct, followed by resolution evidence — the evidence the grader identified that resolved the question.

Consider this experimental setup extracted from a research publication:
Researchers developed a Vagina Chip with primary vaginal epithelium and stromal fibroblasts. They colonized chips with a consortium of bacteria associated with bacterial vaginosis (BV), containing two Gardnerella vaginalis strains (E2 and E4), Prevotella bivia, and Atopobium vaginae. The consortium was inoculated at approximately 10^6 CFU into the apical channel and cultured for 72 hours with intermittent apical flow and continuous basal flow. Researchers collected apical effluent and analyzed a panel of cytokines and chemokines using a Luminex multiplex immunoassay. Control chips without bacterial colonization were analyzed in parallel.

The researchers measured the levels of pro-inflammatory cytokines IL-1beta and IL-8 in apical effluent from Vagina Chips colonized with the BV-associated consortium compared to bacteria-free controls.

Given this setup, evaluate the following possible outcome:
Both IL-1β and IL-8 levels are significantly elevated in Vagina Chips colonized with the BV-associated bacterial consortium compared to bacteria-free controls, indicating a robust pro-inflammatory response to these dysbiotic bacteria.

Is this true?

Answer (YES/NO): YES